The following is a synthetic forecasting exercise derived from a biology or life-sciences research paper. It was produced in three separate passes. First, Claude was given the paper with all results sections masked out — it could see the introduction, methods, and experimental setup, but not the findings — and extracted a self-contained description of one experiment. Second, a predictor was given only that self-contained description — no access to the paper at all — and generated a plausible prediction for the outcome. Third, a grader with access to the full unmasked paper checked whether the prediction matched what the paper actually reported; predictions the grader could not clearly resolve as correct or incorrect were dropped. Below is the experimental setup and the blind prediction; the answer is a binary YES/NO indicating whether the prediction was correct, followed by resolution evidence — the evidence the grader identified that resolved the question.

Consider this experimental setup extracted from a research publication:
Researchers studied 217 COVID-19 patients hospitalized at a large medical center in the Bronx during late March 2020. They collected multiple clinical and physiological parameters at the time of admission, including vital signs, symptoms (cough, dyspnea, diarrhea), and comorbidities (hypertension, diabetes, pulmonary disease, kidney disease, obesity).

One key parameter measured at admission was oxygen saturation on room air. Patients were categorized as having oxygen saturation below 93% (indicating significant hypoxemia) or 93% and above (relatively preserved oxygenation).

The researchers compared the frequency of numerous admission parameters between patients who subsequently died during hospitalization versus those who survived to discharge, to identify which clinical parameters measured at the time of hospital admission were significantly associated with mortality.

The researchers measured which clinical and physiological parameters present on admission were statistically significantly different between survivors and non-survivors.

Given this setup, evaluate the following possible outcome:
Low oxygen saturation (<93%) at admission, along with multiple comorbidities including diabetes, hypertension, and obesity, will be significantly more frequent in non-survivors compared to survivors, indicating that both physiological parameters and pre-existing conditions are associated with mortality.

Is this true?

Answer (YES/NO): NO